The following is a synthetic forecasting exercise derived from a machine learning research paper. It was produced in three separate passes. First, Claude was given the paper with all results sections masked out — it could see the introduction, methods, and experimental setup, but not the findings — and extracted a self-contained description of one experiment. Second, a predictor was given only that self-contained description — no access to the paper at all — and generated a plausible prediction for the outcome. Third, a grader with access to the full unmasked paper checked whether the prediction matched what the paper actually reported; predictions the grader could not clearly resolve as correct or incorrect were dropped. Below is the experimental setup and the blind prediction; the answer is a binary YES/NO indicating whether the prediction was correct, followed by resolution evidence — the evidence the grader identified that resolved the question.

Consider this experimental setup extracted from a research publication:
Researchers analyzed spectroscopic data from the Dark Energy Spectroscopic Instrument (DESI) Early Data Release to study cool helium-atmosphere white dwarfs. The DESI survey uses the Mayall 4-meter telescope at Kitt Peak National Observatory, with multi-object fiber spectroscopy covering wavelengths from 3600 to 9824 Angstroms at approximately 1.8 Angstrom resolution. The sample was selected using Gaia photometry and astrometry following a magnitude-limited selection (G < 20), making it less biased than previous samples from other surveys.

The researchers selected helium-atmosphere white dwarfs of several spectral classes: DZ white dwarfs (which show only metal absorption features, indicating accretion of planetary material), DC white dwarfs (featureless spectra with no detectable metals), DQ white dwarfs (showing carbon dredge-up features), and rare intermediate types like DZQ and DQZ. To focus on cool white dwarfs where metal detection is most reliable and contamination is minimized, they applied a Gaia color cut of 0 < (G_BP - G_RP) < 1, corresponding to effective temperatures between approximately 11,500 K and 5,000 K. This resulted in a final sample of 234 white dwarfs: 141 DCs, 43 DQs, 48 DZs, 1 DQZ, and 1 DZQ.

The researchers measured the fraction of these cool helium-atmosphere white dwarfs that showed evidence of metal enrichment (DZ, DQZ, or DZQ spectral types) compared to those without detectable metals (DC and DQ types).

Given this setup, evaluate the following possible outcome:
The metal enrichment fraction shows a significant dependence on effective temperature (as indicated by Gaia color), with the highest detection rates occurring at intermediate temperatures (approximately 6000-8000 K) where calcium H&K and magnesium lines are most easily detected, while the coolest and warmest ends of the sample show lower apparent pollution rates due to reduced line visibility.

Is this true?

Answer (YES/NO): NO